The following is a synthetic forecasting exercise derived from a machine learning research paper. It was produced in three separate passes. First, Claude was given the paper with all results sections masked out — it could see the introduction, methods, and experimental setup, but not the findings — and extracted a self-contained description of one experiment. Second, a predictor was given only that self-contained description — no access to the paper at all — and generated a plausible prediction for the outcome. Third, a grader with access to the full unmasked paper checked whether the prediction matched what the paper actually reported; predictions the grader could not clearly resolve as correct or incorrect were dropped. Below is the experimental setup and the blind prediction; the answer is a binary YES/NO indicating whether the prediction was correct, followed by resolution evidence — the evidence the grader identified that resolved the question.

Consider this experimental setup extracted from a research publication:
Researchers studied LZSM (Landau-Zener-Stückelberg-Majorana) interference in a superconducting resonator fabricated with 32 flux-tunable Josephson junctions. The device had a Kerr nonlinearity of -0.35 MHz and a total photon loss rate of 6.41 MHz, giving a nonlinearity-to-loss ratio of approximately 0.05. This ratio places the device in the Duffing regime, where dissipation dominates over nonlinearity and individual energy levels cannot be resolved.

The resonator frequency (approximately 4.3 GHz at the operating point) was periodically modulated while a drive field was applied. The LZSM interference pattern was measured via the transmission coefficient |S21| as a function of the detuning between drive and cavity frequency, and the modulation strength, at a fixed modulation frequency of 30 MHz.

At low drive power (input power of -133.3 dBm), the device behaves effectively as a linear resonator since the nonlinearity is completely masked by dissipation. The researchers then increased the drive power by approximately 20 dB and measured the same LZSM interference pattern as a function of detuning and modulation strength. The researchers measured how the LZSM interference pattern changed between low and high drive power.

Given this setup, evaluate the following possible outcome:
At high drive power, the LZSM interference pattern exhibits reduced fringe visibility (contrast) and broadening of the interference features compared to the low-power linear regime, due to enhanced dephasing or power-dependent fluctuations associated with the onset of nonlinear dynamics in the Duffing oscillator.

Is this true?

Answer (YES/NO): NO